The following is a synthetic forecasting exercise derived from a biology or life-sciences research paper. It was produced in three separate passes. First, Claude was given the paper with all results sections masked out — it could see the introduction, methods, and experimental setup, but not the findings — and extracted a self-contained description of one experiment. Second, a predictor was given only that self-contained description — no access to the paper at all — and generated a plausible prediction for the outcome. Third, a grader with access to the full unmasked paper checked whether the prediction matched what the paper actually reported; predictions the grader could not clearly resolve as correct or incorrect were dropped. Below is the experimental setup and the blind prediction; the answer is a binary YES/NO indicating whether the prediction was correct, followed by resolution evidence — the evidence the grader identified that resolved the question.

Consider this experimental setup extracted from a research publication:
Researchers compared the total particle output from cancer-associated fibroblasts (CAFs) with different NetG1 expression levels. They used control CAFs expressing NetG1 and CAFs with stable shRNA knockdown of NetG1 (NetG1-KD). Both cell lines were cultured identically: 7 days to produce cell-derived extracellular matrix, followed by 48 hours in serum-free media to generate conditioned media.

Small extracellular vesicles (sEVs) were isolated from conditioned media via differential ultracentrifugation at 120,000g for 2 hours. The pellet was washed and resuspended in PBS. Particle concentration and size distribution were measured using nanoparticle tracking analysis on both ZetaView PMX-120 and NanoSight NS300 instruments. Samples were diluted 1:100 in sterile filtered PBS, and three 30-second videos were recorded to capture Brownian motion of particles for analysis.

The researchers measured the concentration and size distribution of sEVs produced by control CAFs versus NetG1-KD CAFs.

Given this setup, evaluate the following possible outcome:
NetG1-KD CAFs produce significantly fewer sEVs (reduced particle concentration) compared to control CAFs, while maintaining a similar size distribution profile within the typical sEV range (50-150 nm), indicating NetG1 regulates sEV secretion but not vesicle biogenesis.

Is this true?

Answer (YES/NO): NO